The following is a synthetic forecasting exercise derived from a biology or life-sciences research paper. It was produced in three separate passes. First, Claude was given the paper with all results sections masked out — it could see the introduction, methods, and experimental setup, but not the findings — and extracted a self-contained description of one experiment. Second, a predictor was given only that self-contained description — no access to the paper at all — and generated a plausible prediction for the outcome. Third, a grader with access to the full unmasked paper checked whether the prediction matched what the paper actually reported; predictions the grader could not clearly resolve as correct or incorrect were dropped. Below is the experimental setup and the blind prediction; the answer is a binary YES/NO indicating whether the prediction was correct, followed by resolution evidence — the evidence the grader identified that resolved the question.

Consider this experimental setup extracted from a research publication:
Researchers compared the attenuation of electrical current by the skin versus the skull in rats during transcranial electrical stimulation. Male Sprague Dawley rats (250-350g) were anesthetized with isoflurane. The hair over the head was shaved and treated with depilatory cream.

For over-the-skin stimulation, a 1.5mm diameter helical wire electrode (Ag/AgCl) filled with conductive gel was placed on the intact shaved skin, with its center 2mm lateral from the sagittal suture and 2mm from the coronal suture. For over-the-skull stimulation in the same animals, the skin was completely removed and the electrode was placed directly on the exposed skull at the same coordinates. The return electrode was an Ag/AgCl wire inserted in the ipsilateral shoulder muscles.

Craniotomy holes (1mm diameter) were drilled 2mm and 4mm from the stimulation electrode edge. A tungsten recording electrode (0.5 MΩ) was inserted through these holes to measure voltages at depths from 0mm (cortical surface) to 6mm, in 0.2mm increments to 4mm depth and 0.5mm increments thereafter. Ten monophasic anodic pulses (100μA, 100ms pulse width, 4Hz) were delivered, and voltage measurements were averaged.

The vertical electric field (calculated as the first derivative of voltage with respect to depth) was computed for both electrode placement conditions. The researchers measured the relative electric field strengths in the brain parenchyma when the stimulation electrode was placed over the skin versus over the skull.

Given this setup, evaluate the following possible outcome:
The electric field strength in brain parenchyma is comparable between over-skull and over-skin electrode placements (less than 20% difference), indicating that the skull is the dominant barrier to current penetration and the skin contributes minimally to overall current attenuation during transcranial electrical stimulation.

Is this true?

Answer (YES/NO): NO